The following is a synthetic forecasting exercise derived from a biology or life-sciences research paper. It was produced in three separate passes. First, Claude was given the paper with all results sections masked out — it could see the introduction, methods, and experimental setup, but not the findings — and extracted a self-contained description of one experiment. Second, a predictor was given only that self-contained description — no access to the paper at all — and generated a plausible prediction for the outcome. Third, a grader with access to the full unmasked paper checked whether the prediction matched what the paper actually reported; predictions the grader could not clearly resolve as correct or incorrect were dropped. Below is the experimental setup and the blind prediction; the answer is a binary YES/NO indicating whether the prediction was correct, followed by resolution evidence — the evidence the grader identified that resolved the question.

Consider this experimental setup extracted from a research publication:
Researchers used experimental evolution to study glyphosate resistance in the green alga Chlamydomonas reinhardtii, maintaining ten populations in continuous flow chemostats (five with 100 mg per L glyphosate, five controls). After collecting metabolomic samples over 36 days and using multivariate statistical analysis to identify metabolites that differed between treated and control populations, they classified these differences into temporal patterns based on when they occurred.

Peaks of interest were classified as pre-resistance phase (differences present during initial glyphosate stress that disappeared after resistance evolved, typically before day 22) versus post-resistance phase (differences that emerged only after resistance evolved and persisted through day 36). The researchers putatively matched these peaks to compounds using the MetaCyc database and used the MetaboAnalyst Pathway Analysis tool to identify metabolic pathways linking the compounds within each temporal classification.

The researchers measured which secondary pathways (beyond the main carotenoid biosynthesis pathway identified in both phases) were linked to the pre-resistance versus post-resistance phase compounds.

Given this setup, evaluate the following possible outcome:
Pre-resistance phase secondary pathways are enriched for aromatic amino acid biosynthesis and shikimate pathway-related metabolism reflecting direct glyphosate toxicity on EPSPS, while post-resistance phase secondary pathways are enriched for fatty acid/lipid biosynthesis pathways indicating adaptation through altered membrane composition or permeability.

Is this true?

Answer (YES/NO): NO